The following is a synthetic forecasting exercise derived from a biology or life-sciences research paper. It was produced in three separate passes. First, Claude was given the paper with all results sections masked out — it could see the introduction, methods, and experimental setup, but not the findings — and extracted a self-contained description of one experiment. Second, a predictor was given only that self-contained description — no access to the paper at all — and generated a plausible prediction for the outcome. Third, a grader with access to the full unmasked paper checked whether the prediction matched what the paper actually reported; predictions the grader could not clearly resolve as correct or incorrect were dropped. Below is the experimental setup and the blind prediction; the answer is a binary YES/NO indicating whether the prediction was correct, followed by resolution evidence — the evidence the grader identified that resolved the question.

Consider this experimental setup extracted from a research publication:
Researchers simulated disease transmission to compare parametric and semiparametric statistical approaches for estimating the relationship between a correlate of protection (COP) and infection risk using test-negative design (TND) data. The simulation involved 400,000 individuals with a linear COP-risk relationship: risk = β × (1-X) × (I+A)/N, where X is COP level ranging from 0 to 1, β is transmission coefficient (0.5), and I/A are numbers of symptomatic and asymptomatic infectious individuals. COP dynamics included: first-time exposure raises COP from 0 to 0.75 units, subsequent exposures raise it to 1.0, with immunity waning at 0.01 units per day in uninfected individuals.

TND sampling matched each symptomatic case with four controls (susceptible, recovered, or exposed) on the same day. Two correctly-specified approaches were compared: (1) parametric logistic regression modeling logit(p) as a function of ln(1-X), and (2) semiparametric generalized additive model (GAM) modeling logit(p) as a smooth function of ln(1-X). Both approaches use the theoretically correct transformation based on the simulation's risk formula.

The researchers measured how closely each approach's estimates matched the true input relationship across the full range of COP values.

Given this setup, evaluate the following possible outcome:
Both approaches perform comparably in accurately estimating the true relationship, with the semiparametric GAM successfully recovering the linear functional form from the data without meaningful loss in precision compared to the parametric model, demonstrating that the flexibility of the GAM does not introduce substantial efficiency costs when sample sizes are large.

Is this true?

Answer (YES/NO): NO